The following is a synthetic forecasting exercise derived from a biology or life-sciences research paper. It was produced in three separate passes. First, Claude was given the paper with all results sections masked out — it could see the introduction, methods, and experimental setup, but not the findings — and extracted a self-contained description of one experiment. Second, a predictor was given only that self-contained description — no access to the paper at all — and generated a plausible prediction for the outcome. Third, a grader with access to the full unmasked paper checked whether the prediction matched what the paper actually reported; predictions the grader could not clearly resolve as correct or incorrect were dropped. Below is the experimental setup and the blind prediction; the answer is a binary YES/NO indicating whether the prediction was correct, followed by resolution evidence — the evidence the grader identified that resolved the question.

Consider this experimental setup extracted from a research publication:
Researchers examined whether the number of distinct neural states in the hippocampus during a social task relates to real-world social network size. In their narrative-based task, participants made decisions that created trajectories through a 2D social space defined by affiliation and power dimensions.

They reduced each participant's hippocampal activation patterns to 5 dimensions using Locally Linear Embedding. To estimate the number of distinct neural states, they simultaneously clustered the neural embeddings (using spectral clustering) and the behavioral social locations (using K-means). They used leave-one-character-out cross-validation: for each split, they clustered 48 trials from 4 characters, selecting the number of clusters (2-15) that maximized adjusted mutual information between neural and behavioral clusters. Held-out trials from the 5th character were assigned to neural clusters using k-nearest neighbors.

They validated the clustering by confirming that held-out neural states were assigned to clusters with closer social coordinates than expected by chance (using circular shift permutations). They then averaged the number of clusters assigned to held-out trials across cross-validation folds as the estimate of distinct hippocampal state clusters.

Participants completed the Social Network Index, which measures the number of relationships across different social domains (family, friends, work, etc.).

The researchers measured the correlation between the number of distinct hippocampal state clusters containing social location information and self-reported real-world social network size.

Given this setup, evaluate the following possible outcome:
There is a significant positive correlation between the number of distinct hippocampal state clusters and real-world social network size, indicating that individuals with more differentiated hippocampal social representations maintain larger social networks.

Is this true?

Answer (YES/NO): YES